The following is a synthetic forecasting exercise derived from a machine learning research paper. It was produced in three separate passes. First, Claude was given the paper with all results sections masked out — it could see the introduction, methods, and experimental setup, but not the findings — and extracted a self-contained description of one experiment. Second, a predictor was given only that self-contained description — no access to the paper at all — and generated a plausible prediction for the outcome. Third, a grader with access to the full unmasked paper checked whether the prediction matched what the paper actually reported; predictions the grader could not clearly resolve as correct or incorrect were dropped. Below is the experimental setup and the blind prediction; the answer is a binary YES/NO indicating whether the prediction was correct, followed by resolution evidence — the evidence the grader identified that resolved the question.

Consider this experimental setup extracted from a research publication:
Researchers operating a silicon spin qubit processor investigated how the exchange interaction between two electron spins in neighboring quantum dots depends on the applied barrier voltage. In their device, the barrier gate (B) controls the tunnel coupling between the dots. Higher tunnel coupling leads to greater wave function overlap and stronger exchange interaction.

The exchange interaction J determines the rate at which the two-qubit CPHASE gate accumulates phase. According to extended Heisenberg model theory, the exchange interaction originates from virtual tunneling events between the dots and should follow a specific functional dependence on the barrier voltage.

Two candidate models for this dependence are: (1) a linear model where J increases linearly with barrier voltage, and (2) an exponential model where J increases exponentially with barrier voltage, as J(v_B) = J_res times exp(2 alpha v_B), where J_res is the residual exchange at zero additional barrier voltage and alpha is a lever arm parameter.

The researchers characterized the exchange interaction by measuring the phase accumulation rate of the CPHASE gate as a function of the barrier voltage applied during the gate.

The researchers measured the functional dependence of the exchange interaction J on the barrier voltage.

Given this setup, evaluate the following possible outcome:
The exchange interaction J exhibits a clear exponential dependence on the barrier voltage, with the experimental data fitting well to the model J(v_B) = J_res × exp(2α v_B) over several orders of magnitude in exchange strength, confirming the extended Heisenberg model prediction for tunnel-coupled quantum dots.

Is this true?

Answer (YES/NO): YES